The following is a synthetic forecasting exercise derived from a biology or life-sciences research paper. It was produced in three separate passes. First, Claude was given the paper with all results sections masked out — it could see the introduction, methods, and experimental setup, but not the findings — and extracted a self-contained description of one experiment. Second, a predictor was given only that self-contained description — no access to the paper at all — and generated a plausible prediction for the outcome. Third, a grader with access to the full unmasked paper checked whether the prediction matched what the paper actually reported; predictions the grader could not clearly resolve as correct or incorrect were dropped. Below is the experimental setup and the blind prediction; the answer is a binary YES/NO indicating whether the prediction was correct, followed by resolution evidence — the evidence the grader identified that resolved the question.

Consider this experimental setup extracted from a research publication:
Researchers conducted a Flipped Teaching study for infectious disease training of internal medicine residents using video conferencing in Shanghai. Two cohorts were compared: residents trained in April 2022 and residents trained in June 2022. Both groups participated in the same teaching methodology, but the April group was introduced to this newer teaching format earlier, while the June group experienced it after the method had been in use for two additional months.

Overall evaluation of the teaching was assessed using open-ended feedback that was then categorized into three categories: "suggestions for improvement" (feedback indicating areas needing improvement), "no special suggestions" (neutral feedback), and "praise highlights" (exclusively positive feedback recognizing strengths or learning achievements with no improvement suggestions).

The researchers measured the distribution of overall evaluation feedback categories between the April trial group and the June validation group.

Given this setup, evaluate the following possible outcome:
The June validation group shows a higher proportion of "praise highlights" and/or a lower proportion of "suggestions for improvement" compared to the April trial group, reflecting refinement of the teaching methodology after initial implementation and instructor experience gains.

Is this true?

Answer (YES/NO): YES